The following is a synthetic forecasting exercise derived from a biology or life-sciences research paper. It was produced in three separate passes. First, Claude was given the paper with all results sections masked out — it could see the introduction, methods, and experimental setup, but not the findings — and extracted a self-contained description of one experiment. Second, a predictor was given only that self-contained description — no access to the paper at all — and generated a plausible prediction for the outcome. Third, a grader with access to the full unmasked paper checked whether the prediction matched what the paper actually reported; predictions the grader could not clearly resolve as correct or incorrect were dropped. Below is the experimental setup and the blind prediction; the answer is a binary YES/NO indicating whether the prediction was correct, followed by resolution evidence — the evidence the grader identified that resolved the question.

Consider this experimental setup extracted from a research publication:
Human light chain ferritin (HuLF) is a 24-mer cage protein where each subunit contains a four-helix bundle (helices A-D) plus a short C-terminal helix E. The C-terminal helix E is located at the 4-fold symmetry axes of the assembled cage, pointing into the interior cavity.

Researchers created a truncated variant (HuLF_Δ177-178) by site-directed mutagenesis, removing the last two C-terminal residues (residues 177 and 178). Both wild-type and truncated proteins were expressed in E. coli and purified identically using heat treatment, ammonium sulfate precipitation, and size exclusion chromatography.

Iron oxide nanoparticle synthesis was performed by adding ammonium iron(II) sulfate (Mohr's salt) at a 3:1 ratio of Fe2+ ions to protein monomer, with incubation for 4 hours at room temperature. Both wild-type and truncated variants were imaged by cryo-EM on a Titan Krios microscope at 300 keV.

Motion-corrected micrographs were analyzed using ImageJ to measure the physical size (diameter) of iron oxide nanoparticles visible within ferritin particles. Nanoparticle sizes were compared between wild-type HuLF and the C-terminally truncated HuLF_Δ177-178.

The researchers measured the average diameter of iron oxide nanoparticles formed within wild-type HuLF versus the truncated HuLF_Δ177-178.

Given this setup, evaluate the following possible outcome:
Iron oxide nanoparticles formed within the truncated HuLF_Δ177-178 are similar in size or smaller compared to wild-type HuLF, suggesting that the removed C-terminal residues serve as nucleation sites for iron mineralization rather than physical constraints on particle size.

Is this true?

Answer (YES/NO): NO